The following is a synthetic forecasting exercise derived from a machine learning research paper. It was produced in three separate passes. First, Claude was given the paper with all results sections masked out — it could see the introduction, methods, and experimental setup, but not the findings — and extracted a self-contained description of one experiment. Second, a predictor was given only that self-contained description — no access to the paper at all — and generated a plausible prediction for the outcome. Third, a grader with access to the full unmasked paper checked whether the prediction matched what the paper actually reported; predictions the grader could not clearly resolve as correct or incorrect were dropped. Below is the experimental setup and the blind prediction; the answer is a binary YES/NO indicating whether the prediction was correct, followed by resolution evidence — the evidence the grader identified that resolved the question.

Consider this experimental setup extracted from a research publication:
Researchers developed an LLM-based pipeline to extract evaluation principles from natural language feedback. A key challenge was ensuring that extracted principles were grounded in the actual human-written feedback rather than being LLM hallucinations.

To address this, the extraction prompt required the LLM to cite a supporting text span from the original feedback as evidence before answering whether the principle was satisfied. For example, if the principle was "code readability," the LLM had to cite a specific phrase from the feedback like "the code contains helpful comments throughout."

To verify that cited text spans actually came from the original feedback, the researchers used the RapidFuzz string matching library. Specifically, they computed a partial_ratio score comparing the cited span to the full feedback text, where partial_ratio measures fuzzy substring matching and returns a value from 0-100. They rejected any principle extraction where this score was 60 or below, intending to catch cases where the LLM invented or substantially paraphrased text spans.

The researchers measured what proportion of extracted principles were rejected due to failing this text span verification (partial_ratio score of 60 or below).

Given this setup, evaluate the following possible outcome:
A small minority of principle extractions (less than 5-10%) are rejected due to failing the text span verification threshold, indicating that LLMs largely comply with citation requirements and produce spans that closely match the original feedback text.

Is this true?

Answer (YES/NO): YES